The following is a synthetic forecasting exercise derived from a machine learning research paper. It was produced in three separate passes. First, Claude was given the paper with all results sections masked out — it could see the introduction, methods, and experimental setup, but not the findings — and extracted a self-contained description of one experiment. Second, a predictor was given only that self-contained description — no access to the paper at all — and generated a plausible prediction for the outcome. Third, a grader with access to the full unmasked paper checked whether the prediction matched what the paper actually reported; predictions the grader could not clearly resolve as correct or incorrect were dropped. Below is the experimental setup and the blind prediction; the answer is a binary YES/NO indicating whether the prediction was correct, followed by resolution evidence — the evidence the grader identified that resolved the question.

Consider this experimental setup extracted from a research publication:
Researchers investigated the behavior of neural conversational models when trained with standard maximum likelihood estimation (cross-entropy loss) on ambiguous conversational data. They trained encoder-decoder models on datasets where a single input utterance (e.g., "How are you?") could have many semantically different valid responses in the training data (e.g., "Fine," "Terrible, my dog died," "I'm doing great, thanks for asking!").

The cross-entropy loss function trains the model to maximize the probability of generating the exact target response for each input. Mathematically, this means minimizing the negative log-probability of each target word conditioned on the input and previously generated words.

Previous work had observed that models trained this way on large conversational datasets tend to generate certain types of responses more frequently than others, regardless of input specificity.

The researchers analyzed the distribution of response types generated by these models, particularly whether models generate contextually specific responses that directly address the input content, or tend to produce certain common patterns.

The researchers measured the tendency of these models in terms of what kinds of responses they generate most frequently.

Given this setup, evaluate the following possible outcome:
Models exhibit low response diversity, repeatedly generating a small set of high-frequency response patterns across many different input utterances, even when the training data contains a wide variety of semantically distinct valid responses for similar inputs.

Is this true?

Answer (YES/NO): YES